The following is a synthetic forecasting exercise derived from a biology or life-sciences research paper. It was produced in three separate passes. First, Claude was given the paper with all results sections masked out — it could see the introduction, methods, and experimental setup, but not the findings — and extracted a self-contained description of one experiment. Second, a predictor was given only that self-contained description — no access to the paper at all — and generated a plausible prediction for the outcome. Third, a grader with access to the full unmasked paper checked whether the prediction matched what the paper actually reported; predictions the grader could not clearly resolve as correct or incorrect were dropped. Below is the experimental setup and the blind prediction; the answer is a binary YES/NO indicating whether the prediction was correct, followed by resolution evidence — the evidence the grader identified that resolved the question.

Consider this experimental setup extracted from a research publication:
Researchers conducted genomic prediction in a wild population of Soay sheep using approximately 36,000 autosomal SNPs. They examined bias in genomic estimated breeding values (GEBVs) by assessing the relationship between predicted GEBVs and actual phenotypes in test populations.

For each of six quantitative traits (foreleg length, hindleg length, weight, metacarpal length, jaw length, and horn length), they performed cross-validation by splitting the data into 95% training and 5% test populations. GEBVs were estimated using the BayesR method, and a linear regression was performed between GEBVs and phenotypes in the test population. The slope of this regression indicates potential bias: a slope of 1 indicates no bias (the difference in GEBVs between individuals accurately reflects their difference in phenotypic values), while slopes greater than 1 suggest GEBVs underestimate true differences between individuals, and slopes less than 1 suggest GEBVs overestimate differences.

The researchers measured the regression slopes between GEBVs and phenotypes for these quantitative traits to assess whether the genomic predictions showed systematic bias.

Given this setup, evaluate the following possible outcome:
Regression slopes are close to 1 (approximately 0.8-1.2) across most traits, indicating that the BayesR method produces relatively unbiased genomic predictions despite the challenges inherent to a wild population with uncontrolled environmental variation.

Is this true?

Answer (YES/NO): YES